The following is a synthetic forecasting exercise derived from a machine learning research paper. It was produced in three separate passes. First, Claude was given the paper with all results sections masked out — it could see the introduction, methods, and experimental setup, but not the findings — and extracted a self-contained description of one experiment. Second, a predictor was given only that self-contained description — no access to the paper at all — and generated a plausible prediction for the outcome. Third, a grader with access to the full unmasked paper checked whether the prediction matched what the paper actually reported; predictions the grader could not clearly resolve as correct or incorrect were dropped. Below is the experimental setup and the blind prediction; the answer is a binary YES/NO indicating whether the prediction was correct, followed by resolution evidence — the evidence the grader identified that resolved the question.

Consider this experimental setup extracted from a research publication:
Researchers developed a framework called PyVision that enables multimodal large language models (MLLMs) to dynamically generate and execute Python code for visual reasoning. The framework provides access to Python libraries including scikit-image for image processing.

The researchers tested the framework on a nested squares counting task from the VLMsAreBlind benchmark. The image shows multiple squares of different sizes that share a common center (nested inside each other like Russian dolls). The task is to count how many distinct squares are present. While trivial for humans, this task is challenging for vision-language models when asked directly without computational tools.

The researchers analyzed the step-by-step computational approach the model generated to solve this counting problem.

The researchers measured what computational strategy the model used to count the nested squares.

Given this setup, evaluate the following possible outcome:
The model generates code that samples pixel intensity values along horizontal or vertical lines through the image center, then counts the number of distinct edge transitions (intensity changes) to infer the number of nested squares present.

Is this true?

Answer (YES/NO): NO